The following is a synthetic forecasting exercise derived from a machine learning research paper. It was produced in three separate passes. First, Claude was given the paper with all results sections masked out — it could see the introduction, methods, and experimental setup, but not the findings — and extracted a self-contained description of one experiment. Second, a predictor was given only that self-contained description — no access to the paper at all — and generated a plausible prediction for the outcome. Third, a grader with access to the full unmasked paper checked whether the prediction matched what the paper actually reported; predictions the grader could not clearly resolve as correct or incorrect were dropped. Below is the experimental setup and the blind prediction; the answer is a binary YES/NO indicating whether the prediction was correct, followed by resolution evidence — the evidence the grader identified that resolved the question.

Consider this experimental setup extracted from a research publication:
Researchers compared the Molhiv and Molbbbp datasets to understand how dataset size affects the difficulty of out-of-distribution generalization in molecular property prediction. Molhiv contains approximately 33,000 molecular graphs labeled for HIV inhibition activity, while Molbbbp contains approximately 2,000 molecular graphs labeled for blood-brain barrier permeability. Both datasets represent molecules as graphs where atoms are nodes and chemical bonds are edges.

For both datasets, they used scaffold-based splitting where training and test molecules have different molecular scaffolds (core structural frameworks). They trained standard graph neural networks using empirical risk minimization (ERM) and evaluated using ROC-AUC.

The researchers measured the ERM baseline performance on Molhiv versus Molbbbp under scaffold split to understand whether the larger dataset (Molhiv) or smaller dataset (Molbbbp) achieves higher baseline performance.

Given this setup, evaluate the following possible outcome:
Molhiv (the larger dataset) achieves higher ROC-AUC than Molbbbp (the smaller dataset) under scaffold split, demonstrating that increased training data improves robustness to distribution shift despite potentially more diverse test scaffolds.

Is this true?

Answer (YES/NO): YES